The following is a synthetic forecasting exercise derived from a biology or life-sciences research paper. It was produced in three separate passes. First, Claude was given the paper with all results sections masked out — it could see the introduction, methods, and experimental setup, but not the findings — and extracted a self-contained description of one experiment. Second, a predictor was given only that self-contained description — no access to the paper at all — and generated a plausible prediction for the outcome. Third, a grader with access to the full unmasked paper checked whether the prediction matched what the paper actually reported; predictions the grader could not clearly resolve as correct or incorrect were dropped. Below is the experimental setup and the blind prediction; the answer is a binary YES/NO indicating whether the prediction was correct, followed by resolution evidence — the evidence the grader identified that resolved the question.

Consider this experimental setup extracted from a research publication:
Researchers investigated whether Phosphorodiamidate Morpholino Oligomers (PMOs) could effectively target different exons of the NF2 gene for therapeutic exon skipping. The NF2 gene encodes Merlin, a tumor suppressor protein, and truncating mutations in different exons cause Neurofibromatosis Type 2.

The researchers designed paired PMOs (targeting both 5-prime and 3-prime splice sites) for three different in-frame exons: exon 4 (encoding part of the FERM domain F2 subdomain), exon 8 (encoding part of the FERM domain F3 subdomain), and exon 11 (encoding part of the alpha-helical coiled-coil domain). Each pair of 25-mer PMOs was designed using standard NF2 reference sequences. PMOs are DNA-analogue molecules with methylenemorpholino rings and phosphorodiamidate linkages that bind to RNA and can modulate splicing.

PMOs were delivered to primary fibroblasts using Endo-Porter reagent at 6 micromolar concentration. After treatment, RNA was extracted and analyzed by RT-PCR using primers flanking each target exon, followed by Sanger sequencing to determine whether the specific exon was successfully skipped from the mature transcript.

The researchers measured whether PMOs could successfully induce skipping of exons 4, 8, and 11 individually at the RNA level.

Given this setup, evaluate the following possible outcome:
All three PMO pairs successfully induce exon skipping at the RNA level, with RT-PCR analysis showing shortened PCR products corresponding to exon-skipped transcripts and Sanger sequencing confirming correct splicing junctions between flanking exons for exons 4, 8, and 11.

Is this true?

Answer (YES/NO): NO